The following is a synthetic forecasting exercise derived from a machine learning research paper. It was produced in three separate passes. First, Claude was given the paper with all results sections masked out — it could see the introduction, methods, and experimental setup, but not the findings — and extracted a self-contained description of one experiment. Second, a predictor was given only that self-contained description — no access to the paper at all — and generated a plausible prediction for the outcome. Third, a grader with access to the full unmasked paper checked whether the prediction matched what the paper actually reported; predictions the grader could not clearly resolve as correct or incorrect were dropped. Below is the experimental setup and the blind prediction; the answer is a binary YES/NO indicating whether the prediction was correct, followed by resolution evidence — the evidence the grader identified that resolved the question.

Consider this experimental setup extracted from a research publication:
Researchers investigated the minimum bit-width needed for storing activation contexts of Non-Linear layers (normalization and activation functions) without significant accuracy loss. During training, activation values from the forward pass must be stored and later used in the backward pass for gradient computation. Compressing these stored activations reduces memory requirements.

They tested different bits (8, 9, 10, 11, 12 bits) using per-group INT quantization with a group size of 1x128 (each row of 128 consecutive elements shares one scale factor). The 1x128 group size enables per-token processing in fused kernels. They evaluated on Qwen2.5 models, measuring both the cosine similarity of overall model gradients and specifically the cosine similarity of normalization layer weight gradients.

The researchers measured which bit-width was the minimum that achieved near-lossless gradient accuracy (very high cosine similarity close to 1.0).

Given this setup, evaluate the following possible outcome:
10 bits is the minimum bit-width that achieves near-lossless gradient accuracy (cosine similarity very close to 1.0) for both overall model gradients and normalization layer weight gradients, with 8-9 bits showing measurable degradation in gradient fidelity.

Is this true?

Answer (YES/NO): YES